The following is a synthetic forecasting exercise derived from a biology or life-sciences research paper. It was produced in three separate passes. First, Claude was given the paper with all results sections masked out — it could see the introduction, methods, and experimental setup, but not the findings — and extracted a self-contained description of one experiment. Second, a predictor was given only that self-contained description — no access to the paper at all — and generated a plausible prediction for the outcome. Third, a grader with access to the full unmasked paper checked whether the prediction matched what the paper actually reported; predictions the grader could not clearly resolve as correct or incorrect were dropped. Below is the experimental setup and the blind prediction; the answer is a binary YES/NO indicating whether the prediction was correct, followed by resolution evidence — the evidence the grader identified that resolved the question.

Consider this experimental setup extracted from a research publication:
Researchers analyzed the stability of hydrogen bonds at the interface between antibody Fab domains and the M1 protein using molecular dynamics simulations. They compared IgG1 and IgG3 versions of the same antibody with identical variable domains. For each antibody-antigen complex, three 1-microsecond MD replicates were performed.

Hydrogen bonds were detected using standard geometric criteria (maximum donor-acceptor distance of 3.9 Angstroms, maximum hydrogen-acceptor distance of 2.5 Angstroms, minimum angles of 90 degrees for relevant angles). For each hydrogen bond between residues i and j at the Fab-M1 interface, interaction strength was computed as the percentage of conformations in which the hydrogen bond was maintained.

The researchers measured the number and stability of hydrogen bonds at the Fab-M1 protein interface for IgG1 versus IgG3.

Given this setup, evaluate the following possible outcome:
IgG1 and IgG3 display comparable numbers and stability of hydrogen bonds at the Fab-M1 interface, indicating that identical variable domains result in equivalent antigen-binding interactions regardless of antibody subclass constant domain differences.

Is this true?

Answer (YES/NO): NO